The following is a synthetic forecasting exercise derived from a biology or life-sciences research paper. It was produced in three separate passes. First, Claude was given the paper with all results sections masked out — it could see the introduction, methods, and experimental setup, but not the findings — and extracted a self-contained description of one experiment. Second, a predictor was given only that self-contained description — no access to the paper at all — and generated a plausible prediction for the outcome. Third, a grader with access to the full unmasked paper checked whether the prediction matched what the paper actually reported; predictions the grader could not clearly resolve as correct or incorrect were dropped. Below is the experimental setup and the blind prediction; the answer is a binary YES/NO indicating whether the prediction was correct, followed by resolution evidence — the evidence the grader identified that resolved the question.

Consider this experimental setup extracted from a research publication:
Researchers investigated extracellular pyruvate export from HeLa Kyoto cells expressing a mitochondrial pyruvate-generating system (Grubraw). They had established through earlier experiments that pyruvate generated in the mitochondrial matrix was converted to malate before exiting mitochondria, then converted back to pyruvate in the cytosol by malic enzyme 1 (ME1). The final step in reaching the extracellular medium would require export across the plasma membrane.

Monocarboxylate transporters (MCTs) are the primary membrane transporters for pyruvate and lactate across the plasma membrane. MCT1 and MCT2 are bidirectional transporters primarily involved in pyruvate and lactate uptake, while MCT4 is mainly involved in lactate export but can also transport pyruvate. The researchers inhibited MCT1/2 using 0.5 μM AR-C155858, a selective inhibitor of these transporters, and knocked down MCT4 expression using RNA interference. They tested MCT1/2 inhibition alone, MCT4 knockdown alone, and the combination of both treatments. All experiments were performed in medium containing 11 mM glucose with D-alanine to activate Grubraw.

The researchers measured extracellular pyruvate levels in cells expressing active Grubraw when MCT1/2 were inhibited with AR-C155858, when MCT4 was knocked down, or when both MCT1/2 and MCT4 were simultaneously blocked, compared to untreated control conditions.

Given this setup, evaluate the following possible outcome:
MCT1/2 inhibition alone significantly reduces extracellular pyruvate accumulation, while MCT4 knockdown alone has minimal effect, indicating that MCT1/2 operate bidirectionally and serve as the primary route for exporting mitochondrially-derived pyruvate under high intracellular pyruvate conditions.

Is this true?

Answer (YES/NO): NO